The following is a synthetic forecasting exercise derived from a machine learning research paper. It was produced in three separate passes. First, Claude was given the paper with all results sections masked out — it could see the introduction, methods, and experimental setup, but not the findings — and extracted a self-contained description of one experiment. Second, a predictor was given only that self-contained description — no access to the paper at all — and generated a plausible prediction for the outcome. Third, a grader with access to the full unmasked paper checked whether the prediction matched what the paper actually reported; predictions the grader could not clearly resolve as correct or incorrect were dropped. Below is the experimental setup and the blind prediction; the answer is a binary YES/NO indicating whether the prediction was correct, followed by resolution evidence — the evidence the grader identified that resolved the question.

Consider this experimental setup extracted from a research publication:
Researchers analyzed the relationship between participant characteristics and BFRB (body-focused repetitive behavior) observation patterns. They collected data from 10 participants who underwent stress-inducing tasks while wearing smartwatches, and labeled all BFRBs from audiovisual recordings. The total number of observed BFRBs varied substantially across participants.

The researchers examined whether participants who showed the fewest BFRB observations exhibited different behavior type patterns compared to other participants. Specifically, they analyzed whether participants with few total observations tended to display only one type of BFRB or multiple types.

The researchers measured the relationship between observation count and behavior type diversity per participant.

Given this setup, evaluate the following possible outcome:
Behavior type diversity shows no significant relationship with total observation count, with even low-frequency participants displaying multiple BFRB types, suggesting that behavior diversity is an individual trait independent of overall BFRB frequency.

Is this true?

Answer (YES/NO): NO